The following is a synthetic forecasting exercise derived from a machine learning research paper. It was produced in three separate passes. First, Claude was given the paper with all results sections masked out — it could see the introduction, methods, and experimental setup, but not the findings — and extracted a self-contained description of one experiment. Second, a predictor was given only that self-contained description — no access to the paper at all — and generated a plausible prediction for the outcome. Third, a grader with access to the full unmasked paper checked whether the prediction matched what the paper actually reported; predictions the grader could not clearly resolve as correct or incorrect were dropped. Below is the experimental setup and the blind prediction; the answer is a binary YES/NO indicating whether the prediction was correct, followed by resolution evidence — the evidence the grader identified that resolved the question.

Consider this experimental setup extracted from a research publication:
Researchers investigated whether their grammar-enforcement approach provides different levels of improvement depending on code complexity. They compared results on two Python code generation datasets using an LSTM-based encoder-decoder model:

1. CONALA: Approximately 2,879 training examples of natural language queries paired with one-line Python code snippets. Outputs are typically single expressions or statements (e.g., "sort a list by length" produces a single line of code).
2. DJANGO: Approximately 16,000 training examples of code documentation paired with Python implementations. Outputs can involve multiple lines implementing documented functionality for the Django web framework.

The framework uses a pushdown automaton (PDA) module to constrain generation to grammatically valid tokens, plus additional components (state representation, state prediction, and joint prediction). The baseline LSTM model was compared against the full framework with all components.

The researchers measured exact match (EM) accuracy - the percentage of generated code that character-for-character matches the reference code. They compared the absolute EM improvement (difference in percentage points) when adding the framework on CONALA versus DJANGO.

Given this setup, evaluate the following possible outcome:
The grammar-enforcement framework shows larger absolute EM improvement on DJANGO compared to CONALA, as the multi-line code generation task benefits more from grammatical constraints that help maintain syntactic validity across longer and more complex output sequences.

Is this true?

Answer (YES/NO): YES